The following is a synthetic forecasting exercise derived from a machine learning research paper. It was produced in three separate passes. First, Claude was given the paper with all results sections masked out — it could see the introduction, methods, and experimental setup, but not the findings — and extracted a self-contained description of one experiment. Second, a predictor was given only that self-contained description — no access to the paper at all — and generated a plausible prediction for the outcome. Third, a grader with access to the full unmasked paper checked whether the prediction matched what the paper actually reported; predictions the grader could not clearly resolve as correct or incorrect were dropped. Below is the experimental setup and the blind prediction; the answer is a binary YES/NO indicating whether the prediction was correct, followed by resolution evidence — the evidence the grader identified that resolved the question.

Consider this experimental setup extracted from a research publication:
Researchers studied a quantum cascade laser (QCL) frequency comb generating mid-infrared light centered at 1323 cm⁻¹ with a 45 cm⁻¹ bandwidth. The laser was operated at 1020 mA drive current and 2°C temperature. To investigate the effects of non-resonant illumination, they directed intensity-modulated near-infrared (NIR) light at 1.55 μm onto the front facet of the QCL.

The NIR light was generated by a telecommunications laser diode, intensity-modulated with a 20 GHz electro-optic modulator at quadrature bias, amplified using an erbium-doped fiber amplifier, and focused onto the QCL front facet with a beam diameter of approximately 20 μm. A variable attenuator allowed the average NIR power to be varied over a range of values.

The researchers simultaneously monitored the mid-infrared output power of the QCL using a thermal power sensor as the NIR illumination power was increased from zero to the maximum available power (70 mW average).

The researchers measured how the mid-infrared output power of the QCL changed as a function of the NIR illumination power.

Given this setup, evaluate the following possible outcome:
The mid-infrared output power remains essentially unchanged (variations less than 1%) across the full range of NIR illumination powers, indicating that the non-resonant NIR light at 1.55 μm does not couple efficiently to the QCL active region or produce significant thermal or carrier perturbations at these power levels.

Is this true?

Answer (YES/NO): NO